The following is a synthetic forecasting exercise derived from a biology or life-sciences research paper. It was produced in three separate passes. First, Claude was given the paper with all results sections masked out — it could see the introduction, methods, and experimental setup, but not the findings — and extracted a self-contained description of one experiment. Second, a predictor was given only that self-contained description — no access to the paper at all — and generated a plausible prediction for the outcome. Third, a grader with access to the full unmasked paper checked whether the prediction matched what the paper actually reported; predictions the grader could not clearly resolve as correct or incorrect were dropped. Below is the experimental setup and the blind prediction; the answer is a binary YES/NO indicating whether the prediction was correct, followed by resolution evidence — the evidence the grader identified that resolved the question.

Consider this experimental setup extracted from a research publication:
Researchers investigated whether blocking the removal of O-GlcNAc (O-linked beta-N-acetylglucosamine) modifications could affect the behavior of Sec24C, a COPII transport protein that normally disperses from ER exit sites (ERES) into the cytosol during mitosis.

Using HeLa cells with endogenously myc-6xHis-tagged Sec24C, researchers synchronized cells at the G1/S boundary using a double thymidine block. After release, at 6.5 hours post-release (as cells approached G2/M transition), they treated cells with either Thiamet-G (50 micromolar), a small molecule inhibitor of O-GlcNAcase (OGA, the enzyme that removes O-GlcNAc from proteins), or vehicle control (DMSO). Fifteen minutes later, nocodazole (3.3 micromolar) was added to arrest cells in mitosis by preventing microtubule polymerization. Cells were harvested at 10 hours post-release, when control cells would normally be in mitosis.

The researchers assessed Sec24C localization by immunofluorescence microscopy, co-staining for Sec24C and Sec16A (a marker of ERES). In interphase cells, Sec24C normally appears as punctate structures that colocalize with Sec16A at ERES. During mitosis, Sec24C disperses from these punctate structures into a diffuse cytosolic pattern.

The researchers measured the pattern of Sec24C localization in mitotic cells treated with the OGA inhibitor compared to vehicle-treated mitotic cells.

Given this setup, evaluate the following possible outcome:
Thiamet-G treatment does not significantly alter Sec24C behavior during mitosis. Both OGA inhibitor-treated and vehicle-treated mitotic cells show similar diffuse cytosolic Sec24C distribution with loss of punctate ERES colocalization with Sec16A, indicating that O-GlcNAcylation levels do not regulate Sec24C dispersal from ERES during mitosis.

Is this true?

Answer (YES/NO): NO